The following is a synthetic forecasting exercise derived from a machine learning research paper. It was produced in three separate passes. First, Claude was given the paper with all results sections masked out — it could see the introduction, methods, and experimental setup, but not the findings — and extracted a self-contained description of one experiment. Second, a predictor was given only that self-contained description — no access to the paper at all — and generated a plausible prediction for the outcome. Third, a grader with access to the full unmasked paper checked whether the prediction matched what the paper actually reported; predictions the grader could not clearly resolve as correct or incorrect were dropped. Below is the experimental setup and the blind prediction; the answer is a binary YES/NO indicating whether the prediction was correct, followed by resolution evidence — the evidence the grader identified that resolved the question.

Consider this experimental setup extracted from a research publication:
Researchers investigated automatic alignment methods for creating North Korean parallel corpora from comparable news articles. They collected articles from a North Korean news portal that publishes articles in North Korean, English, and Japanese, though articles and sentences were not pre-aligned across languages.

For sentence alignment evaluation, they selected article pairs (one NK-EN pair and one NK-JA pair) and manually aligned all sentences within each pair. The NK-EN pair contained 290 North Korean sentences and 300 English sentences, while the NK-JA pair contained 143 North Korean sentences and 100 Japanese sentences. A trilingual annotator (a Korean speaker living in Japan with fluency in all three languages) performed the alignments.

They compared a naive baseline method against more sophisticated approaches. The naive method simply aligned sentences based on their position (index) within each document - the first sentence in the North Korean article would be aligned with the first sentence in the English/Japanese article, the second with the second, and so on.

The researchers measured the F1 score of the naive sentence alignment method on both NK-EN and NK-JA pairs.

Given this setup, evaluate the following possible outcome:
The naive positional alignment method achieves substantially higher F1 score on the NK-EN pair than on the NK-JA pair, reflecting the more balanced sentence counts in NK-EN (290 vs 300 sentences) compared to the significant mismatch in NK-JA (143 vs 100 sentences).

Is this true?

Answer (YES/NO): NO